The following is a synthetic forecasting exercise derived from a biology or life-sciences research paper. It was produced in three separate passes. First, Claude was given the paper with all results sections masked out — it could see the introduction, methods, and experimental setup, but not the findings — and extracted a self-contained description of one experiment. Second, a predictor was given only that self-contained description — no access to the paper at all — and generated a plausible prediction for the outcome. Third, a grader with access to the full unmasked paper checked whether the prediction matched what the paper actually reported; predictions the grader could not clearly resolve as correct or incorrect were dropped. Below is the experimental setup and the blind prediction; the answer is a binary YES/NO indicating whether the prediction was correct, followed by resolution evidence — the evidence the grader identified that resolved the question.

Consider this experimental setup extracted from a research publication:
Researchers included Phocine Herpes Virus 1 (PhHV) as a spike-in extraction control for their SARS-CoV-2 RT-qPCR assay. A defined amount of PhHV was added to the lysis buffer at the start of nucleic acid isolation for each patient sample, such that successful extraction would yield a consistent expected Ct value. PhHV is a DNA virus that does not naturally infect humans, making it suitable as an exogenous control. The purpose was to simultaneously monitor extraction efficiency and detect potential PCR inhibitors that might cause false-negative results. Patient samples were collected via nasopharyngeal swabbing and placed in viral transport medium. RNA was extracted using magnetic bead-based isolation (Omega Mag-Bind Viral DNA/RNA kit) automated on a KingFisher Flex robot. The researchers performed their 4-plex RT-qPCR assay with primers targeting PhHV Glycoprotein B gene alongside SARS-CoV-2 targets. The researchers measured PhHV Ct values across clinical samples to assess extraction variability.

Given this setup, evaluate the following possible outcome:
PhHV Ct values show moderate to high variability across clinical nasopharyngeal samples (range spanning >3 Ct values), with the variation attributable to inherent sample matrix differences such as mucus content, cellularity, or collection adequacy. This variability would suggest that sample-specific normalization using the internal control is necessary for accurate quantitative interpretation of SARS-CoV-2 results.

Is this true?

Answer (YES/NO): NO